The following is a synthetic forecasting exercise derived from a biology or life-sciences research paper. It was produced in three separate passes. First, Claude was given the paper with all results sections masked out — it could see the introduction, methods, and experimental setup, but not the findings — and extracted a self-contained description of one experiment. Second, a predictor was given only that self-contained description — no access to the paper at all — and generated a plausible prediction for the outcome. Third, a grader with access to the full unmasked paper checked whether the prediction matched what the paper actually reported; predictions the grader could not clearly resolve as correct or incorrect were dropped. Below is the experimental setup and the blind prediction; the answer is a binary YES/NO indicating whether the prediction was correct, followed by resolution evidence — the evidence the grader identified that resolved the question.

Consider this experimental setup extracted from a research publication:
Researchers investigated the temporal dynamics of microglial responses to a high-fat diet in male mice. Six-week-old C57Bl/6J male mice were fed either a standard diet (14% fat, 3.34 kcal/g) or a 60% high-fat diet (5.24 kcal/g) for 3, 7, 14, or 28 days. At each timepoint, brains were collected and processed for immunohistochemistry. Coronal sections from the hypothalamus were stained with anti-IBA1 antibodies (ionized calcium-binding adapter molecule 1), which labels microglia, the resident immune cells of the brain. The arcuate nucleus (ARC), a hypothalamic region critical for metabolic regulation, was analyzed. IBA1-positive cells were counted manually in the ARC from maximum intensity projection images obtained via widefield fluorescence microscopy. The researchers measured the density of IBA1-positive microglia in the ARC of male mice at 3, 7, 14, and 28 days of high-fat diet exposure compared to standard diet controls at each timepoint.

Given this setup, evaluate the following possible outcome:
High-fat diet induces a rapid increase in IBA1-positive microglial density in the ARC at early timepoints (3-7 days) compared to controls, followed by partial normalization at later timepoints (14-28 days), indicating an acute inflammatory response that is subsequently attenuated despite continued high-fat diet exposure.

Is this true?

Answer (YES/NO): NO